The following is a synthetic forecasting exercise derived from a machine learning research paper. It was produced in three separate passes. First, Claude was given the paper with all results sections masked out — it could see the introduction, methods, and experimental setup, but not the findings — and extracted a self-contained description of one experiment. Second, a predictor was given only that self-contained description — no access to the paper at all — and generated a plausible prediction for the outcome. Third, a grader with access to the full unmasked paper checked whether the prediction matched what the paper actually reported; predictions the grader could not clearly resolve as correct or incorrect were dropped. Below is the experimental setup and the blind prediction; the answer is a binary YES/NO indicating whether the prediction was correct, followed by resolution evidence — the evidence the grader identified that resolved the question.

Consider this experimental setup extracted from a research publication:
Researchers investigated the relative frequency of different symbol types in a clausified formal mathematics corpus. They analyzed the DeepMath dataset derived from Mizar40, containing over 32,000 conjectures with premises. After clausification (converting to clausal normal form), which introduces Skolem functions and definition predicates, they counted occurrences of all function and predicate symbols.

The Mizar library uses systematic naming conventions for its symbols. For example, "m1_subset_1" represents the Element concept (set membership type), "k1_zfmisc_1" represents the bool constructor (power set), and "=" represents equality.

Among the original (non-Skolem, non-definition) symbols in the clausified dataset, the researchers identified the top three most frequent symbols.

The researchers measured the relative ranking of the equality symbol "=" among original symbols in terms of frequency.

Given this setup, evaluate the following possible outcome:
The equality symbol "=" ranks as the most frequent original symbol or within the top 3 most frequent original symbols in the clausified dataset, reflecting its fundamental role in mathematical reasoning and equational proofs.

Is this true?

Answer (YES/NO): YES